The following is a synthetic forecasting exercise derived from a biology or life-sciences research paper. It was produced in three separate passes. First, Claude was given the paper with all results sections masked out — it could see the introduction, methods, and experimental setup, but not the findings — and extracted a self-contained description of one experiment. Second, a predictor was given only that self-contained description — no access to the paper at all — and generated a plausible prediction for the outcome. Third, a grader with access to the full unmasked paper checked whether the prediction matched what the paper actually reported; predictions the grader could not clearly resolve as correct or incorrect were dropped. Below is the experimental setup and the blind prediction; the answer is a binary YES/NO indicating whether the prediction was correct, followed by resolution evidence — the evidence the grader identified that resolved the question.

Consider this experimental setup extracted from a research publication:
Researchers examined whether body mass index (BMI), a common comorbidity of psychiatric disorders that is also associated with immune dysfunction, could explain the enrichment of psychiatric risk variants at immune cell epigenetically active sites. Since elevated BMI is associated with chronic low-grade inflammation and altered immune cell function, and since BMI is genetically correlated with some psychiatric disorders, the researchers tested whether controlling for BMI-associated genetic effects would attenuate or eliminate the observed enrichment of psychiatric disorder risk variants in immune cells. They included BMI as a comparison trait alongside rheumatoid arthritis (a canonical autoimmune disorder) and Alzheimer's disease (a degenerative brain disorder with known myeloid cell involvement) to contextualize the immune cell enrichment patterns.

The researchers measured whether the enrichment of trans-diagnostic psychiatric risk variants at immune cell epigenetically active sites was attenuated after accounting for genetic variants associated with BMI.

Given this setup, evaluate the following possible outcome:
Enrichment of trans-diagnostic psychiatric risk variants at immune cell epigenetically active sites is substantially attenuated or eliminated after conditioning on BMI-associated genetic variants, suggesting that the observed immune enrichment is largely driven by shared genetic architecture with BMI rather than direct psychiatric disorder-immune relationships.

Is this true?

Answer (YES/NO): NO